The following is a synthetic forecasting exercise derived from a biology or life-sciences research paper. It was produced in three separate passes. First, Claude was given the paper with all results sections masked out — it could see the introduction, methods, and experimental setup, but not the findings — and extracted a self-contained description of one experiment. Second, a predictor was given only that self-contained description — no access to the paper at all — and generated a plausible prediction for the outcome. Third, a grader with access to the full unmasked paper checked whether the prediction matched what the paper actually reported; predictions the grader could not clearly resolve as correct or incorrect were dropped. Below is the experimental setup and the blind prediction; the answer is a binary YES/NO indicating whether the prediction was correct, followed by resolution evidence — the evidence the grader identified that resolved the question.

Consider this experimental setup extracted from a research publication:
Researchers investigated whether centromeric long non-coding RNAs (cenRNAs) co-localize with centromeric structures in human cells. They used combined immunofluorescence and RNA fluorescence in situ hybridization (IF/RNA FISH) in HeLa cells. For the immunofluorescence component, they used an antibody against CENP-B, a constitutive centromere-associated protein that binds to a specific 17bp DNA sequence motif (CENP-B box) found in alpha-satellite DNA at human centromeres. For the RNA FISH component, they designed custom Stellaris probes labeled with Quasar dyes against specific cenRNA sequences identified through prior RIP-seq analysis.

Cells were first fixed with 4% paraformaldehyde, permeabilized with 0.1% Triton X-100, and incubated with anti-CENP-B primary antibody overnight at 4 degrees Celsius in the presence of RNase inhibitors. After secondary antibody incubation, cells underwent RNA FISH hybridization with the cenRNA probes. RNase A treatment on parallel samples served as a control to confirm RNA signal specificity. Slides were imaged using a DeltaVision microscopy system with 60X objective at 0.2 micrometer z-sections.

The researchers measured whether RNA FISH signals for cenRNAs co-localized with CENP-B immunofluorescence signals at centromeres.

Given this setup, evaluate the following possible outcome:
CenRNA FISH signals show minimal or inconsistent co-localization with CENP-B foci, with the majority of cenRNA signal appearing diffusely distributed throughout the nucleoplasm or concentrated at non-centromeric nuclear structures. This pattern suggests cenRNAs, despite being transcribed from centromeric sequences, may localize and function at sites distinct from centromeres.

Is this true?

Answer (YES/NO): NO